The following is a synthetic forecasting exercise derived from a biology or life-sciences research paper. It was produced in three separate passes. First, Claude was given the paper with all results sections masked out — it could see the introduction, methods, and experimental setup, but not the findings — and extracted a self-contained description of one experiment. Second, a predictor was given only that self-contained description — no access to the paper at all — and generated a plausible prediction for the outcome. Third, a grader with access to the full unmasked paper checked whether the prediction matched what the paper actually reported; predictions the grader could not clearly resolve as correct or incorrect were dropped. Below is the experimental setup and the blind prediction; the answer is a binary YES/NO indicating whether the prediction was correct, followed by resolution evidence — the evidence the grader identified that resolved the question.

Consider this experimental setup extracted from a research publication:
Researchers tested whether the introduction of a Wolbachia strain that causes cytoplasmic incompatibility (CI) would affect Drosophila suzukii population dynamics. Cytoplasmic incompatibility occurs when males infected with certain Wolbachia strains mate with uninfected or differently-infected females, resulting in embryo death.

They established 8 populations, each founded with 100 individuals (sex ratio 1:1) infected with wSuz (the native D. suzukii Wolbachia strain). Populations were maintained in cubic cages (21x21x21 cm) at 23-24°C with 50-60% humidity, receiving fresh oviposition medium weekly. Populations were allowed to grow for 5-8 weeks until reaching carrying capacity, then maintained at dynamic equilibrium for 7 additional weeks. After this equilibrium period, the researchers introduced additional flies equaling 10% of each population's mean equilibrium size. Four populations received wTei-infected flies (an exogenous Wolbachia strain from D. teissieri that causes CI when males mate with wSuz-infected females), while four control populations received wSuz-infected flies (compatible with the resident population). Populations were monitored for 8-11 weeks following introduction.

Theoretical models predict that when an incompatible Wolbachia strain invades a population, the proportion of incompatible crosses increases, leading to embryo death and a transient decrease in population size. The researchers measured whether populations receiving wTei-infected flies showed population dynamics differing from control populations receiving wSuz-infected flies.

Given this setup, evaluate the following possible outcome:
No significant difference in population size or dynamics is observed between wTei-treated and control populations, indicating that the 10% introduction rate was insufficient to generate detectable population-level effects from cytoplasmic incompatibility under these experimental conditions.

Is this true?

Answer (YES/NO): YES